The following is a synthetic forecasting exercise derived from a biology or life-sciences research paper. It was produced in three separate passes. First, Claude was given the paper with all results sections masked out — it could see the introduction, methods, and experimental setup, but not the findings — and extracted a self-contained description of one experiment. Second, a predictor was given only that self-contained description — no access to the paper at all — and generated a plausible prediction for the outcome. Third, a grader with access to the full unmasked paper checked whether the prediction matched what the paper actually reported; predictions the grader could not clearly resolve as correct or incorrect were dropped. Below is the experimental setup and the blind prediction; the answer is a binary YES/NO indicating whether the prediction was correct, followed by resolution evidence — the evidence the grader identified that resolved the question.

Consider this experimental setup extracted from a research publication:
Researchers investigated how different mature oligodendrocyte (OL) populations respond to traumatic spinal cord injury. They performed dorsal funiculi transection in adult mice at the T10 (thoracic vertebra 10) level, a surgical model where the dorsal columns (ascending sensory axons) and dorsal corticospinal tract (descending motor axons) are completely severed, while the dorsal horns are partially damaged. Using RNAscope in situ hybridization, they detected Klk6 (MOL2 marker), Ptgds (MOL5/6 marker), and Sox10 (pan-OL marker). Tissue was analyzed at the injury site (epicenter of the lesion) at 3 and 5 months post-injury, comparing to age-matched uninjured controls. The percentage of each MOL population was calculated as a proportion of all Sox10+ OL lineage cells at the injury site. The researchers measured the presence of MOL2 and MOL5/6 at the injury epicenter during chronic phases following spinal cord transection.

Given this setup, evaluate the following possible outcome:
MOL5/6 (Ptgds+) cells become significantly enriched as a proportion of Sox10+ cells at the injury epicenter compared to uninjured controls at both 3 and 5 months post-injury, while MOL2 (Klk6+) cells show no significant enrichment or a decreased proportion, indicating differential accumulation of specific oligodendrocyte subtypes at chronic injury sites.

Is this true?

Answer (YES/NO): YES